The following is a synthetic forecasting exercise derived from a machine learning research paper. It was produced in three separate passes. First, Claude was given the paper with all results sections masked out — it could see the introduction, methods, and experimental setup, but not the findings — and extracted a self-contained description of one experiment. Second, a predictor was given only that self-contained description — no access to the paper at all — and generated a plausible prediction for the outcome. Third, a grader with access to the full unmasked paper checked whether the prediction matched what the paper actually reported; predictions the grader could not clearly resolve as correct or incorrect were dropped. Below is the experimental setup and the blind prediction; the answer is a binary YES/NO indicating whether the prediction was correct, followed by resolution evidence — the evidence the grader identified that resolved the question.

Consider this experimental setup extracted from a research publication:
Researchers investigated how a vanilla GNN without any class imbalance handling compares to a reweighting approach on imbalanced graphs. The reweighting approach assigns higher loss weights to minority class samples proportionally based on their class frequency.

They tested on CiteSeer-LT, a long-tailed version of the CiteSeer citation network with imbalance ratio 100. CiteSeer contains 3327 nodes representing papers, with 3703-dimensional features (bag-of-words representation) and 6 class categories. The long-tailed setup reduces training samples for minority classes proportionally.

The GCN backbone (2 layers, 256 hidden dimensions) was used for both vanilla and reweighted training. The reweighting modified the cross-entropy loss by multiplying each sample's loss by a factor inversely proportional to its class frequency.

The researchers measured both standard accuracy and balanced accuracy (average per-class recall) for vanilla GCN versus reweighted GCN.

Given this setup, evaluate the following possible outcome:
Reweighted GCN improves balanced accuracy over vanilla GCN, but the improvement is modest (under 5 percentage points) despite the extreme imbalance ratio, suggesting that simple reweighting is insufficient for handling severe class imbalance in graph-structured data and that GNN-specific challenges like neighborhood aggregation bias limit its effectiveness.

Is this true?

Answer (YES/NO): YES